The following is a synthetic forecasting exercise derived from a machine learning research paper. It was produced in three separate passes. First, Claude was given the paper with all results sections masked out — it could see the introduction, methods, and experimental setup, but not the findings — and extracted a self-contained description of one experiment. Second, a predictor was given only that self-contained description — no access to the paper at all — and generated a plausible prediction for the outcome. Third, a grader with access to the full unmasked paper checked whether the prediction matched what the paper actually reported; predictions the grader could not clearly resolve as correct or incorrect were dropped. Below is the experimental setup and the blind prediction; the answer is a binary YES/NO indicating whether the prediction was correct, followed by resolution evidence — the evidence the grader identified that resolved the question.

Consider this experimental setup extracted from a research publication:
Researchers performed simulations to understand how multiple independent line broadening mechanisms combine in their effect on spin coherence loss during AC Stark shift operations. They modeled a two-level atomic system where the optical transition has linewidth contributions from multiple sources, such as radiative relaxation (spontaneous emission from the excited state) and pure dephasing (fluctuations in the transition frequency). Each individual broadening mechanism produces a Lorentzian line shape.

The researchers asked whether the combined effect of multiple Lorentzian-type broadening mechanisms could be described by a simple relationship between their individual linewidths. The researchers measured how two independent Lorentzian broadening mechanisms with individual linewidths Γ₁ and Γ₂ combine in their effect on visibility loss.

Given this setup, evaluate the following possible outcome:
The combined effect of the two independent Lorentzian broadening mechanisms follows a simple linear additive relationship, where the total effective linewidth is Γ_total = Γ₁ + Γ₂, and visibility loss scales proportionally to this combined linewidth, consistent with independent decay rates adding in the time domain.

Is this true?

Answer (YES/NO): YES